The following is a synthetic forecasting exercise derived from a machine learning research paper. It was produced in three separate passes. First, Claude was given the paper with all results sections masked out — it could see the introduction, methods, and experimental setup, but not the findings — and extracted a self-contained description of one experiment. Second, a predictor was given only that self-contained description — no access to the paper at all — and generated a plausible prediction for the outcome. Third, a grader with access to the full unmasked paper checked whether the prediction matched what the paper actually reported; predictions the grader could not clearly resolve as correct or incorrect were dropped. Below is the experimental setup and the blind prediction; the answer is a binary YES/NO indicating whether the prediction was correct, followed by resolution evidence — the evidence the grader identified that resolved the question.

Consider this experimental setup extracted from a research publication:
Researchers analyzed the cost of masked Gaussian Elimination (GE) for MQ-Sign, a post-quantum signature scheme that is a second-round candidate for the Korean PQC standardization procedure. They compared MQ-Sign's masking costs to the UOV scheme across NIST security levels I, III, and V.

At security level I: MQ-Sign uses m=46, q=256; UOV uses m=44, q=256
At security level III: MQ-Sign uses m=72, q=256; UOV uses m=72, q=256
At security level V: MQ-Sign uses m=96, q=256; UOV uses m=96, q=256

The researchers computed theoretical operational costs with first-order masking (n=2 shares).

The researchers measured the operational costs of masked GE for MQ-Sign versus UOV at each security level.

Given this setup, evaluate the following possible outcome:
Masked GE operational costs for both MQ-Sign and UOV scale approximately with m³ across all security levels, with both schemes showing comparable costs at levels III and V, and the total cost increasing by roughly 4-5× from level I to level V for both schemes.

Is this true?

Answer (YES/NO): NO